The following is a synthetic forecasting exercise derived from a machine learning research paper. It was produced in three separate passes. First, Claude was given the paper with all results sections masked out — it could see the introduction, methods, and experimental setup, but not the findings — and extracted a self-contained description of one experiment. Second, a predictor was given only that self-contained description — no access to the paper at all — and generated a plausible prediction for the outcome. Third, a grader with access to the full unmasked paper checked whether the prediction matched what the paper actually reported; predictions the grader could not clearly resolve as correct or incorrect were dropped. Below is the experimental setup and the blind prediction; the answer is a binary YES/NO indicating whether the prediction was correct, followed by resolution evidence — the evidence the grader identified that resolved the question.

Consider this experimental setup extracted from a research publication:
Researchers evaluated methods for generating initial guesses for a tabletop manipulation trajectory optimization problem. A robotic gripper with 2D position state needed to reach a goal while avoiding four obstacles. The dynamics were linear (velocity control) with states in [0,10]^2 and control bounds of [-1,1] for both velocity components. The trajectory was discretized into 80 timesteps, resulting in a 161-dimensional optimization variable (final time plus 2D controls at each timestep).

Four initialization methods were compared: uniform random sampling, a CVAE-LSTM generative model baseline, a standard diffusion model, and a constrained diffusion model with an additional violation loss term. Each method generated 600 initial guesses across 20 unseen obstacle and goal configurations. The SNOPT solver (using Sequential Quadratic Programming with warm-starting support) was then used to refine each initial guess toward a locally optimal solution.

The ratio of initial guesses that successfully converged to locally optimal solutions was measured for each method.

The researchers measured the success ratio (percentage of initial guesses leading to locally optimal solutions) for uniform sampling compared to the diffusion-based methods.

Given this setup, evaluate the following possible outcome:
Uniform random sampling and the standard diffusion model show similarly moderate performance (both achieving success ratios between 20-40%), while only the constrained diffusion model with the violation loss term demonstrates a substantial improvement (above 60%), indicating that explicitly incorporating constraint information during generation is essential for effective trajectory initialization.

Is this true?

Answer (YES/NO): NO